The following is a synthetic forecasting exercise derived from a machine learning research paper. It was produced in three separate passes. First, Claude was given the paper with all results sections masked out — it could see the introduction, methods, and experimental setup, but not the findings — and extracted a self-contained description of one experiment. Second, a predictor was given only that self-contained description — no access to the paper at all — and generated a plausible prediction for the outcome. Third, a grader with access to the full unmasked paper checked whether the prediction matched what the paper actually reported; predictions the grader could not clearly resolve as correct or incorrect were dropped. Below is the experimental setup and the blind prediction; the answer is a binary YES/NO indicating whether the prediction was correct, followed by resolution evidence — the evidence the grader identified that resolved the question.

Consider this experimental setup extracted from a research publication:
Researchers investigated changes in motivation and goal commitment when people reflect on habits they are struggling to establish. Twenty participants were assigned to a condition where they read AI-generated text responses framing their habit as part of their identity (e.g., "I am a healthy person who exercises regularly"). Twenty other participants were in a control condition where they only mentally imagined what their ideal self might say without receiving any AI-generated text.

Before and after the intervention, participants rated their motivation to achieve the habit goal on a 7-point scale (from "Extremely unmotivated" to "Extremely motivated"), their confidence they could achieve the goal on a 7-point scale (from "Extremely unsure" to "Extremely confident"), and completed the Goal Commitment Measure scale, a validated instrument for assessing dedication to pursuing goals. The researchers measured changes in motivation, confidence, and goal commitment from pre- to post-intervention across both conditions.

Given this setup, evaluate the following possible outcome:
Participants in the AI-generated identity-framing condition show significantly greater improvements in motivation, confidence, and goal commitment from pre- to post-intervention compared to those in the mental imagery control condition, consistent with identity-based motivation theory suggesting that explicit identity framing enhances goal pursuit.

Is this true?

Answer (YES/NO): NO